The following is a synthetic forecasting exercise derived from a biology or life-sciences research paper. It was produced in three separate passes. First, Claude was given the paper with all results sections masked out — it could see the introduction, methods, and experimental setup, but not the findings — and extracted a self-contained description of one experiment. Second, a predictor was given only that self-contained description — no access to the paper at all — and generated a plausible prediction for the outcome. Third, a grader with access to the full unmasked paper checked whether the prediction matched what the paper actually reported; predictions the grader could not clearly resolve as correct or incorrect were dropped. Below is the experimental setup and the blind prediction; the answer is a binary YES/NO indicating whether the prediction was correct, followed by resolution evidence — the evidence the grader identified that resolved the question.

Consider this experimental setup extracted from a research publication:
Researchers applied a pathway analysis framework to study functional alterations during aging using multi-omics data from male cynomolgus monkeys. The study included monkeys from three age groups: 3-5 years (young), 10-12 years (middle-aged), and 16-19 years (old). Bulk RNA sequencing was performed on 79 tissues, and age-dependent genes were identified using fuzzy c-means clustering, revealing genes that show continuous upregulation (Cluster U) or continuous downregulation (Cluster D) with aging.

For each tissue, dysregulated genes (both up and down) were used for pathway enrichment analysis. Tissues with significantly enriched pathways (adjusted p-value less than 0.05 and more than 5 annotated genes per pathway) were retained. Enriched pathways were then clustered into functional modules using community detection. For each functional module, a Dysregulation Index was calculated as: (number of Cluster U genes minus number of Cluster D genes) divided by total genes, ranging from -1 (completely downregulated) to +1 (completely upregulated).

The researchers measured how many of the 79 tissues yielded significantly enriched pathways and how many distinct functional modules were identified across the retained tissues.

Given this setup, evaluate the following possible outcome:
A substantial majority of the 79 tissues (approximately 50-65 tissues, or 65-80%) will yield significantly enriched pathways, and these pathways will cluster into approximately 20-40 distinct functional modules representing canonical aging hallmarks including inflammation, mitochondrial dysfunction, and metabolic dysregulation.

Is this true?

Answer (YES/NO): NO